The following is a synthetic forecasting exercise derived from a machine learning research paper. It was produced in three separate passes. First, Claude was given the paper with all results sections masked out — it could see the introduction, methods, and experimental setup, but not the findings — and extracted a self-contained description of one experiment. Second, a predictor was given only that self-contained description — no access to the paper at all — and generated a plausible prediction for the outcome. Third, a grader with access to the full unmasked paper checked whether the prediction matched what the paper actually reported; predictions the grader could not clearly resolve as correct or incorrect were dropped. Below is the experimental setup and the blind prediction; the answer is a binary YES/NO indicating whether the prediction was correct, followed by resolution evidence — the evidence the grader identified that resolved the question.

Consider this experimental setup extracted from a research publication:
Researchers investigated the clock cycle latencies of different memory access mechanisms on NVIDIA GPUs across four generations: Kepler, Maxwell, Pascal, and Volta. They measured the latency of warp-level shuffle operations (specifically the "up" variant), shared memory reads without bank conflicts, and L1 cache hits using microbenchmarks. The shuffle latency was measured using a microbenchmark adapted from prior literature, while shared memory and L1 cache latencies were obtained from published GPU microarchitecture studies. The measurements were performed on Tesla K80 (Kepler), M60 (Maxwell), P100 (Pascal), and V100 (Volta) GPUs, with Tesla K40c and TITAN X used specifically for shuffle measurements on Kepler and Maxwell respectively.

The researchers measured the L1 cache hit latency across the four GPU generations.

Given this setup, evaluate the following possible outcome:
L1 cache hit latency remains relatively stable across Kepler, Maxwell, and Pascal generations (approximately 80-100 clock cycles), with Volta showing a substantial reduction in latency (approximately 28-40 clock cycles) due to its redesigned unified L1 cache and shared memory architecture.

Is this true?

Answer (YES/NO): NO